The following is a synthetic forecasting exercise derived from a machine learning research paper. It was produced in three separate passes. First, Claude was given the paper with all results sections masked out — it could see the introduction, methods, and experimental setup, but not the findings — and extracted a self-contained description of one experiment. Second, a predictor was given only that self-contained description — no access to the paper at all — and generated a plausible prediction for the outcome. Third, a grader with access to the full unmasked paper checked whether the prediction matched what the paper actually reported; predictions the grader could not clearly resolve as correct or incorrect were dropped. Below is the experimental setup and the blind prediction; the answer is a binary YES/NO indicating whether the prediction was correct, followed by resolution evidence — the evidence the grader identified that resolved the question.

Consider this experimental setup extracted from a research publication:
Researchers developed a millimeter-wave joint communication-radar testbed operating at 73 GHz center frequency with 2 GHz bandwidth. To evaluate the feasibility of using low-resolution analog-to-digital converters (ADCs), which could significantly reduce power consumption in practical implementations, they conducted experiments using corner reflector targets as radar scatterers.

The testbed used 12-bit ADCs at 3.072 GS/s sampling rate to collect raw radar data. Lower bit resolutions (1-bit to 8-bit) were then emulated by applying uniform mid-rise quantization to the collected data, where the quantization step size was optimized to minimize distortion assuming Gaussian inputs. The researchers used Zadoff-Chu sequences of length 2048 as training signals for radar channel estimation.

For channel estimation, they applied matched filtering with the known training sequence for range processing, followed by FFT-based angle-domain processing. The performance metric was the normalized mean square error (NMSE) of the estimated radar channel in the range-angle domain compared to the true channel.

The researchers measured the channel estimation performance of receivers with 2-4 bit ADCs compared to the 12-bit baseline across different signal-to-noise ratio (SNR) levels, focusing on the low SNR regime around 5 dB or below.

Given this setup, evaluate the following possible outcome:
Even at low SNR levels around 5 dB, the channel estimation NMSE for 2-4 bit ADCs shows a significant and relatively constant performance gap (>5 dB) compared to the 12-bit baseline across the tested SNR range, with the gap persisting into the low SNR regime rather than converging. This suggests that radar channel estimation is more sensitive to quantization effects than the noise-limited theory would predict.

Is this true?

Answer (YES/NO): NO